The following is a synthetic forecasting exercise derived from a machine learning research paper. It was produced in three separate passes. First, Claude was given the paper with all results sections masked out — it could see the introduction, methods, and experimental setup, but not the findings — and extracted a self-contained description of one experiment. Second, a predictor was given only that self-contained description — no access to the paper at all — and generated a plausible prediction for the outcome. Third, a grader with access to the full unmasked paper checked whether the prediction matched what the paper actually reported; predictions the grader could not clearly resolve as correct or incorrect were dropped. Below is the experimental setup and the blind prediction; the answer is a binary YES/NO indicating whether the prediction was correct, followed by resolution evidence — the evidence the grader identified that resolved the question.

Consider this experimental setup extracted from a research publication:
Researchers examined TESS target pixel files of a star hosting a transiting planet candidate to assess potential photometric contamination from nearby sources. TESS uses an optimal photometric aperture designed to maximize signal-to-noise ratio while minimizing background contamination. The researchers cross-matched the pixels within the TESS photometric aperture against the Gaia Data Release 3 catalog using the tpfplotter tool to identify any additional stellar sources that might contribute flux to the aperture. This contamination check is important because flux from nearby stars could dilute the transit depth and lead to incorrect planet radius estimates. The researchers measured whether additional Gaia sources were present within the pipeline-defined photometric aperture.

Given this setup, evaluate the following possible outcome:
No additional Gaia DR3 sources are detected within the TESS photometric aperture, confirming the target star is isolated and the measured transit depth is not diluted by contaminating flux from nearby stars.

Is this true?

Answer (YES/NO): YES